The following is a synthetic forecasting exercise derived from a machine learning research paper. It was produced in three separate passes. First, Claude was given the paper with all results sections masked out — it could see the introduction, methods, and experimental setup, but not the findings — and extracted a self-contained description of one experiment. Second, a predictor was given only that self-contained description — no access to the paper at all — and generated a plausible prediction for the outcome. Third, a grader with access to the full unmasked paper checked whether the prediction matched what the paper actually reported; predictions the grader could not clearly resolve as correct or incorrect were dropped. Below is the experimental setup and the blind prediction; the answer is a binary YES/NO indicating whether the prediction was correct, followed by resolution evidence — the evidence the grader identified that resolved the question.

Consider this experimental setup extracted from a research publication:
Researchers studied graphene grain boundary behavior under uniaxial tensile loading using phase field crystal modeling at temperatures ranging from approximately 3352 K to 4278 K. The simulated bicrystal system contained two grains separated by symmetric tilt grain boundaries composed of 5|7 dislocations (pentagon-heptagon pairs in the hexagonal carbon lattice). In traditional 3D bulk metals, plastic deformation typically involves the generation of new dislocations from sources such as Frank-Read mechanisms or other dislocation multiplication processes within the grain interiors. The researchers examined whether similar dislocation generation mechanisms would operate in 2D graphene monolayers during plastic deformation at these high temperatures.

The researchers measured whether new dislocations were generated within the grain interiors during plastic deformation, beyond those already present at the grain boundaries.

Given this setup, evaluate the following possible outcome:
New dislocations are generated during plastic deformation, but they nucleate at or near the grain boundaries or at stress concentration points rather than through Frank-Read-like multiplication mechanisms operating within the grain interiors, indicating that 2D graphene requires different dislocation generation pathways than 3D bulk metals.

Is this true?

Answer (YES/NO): NO